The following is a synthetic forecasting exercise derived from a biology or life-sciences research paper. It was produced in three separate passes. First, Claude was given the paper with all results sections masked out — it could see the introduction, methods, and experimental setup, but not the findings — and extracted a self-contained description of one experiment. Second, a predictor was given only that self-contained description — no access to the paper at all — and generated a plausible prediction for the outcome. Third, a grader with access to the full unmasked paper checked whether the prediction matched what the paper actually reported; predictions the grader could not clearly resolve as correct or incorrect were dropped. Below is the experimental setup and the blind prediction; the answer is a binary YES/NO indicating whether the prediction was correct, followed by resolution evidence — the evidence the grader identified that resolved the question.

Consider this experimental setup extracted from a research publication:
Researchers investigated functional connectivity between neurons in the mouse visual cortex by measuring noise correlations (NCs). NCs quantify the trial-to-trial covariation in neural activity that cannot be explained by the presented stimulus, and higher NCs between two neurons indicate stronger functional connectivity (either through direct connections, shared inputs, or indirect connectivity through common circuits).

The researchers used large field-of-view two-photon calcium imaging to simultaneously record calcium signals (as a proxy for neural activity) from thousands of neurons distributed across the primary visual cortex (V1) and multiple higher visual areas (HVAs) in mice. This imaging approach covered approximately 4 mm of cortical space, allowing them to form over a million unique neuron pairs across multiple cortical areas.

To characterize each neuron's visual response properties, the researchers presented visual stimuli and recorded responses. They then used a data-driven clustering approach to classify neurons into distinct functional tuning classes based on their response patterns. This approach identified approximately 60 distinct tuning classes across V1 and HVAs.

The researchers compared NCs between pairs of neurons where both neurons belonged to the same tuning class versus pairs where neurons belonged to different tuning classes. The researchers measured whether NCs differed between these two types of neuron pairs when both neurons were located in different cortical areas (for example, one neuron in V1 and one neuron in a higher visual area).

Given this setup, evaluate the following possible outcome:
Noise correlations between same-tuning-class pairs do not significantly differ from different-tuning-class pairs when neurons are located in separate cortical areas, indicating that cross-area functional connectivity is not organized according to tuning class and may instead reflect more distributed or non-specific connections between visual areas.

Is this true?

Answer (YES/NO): NO